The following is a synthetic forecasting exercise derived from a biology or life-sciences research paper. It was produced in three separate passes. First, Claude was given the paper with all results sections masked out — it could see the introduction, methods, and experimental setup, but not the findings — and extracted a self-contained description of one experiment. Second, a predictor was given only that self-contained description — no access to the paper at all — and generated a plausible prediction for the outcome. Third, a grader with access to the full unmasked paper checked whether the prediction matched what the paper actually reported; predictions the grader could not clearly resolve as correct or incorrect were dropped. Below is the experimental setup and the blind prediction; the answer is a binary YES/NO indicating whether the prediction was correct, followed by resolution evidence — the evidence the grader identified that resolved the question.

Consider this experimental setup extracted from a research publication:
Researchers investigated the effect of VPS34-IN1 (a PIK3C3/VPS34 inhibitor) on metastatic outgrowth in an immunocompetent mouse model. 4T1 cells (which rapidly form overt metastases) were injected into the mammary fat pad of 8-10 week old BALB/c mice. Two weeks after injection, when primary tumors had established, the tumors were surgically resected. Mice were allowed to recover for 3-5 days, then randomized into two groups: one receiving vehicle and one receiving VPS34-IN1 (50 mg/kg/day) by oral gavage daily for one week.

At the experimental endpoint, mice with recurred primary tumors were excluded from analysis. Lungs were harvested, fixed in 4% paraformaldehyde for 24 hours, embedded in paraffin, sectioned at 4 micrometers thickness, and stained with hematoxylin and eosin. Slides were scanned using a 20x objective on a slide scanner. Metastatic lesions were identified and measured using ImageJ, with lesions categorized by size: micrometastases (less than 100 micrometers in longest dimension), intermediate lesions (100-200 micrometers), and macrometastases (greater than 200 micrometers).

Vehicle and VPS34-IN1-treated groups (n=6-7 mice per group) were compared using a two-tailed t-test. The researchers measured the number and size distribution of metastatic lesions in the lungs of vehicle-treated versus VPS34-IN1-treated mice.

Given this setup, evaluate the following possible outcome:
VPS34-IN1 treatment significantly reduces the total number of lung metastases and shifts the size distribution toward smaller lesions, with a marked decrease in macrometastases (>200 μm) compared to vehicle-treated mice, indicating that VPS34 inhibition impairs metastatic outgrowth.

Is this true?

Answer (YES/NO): NO